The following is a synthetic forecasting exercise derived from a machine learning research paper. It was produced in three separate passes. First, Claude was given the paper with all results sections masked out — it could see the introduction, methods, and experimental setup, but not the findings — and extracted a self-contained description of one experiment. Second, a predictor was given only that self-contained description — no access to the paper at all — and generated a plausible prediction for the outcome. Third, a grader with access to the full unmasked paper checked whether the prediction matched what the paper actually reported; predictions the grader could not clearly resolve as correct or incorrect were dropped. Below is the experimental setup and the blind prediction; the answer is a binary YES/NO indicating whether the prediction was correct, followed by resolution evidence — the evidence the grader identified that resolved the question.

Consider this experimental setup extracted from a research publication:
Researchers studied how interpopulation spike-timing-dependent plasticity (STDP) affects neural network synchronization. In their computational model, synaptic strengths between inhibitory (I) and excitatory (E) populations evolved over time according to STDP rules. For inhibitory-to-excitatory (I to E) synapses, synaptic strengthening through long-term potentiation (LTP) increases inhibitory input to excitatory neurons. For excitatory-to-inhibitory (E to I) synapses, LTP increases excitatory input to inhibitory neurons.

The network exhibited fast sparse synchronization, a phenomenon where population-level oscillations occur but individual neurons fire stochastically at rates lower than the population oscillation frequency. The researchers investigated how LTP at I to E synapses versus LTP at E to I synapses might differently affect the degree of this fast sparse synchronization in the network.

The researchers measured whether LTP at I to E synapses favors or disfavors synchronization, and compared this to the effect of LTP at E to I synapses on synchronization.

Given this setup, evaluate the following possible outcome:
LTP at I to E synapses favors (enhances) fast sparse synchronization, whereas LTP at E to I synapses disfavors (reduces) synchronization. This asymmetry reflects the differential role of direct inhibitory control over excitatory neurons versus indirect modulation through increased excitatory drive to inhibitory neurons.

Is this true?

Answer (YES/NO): NO